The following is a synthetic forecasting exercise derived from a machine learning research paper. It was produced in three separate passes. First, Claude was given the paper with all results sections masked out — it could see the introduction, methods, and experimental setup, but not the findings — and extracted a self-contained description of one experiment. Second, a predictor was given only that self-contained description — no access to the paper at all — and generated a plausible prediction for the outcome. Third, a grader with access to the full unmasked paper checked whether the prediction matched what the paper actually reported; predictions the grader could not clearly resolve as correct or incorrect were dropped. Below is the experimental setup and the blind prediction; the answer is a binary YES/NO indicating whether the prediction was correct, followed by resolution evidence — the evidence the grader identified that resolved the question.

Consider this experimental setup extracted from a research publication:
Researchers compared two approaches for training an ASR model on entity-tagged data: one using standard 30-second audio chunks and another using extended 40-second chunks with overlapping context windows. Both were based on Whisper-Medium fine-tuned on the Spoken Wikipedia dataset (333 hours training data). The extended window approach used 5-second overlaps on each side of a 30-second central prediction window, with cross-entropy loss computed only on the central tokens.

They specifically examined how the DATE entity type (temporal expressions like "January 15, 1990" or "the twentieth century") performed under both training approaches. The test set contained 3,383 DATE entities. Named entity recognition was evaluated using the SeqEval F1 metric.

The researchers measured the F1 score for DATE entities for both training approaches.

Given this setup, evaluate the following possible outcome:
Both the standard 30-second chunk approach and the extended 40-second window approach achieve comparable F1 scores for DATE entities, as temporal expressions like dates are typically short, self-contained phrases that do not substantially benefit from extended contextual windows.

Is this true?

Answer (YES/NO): YES